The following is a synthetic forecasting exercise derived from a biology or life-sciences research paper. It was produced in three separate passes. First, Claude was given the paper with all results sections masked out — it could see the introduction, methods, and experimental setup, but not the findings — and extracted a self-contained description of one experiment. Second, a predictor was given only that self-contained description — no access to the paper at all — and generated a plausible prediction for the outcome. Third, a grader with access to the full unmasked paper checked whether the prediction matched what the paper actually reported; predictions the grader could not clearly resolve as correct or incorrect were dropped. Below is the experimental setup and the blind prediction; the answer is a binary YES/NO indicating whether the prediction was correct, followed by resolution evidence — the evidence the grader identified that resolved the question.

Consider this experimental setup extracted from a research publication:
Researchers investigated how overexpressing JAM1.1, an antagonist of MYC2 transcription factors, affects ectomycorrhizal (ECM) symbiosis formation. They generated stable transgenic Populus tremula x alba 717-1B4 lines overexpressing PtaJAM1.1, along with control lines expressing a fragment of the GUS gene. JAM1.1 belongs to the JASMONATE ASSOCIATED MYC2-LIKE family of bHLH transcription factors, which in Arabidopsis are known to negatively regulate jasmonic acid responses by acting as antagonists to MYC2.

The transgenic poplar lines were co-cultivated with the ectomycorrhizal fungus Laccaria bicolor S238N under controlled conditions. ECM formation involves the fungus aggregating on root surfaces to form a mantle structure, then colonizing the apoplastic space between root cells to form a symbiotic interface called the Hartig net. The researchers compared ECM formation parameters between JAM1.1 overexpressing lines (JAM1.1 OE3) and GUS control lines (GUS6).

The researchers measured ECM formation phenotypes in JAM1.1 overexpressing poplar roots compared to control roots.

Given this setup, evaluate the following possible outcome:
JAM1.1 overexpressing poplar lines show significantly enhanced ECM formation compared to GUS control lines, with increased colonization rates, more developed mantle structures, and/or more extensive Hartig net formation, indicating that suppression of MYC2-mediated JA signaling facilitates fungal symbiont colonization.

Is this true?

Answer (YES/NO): YES